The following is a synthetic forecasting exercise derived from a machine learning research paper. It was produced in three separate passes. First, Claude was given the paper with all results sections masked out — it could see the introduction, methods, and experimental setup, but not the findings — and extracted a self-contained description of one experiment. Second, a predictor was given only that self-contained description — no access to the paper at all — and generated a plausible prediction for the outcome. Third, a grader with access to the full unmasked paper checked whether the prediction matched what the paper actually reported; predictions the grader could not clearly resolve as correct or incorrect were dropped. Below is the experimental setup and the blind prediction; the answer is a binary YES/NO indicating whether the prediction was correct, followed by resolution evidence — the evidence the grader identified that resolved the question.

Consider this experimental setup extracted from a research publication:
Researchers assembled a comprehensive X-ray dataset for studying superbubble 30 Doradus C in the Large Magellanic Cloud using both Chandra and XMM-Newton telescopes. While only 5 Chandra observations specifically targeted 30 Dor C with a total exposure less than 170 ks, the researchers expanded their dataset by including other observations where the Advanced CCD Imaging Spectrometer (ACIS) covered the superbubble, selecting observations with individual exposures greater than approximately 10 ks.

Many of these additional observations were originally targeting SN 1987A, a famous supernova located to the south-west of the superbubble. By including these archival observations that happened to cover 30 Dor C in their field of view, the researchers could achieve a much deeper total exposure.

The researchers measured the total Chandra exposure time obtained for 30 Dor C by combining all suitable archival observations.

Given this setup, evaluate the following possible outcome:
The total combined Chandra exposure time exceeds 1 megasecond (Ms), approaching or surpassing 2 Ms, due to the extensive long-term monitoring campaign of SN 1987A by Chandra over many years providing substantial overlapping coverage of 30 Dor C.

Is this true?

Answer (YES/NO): NO